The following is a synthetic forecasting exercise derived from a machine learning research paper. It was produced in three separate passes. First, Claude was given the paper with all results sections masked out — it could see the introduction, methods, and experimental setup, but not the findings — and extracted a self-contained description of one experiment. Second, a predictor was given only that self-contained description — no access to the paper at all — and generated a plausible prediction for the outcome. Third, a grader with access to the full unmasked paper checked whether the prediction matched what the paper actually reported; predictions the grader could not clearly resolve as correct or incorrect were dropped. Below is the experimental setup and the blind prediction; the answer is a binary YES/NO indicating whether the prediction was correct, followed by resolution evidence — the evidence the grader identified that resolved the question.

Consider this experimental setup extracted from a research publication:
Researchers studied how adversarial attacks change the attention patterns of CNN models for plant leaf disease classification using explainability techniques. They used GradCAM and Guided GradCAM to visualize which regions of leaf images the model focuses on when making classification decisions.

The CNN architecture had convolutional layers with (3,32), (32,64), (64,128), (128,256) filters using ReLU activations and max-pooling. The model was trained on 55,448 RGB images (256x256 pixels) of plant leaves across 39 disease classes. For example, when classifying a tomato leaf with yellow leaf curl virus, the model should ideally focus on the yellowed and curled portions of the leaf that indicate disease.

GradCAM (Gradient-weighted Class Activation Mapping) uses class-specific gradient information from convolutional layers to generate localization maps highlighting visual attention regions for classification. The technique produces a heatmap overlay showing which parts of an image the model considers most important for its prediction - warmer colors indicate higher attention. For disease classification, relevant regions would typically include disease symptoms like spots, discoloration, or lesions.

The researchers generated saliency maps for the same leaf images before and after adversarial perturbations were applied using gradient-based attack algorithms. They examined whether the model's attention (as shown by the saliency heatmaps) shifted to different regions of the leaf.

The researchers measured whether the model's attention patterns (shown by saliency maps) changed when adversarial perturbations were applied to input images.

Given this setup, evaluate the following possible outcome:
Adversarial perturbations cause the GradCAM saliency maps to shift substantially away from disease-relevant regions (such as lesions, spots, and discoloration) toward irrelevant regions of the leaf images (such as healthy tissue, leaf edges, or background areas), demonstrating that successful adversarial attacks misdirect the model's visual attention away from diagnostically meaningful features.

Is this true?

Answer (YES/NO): YES